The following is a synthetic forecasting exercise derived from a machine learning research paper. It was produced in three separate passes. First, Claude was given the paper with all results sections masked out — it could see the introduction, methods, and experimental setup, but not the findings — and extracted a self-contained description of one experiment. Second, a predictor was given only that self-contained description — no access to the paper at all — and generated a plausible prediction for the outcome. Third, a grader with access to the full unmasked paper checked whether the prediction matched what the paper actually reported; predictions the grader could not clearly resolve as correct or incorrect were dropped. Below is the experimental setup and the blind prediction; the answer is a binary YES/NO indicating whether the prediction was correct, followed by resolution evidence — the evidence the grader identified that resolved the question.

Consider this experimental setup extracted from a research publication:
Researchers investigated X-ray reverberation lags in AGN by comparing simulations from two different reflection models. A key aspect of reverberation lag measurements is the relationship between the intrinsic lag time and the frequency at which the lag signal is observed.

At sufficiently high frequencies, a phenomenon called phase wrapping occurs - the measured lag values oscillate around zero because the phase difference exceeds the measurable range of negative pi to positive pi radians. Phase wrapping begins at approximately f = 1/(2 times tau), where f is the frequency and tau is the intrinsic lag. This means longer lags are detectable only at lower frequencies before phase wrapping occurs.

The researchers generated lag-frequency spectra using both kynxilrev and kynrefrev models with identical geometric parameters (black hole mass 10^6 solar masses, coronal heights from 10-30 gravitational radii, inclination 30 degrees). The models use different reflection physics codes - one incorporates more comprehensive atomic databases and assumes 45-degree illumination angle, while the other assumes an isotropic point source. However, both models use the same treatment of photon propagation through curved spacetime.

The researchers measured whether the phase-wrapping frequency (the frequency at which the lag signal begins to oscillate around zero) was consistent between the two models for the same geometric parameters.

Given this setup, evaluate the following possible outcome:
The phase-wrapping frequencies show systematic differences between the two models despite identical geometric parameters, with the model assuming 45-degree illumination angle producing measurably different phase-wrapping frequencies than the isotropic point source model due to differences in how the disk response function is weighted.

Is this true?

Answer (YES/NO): NO